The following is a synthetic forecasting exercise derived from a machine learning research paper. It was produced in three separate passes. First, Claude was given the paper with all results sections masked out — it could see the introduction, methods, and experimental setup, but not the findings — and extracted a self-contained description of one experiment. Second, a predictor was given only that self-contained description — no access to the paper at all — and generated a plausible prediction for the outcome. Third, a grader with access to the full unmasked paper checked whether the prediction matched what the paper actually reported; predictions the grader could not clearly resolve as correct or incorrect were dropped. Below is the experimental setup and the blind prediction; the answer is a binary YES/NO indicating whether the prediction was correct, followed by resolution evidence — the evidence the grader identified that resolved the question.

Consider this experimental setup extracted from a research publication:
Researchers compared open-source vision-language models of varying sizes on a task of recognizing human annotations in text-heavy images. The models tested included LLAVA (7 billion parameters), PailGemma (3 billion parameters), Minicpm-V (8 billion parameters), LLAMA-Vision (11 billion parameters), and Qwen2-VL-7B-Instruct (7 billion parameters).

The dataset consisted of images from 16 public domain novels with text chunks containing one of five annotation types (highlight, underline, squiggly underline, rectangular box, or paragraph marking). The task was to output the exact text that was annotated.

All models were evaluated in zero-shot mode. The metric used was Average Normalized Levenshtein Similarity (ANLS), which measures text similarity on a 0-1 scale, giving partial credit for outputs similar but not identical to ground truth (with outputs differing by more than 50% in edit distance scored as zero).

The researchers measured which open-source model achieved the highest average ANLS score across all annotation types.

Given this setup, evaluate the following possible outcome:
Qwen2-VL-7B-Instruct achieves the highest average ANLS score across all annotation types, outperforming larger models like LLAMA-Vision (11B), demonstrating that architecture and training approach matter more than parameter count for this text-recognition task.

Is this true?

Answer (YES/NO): NO